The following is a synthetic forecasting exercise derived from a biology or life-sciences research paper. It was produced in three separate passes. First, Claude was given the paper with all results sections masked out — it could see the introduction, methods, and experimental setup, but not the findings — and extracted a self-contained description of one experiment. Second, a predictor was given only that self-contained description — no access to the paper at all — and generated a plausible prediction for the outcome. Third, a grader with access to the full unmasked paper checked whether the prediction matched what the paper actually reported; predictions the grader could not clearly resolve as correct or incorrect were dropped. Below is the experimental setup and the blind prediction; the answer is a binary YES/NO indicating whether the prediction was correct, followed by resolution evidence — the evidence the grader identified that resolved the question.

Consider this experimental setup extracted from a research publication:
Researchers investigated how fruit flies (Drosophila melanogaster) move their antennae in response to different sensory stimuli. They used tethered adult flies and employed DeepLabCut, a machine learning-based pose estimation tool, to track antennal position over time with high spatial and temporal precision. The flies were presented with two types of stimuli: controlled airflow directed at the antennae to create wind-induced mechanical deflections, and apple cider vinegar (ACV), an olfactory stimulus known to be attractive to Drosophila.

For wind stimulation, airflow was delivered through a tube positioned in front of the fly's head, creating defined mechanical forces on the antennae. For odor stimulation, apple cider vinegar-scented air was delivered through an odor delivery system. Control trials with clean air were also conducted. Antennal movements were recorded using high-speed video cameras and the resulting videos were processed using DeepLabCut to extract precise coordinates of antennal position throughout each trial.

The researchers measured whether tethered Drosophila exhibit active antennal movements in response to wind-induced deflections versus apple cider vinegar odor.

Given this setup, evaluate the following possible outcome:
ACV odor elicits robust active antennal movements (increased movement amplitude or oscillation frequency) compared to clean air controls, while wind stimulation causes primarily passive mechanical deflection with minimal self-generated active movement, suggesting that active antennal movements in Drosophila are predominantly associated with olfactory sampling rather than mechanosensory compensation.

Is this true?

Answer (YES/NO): NO